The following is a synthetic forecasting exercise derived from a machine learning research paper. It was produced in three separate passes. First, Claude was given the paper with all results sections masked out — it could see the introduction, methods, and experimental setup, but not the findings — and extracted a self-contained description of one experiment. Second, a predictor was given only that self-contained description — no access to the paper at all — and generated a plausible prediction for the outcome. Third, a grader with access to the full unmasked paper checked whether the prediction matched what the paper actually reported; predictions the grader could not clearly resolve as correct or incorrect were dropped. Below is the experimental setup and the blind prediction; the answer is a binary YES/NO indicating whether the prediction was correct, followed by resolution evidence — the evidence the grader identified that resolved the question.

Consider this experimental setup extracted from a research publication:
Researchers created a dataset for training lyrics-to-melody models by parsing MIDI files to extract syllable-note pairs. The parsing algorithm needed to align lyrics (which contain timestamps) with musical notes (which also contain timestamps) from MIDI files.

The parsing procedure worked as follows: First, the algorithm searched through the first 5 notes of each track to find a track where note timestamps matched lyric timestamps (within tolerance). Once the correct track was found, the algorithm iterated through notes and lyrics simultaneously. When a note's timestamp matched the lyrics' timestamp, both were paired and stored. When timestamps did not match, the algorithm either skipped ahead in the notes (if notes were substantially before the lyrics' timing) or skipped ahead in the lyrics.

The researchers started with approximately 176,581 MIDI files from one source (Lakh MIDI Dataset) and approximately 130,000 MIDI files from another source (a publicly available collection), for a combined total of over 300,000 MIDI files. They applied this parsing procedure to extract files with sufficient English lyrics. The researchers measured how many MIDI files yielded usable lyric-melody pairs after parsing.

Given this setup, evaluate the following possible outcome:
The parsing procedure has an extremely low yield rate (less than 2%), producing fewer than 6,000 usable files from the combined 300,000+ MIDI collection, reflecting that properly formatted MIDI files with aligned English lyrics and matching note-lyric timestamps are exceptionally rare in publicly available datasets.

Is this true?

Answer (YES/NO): NO